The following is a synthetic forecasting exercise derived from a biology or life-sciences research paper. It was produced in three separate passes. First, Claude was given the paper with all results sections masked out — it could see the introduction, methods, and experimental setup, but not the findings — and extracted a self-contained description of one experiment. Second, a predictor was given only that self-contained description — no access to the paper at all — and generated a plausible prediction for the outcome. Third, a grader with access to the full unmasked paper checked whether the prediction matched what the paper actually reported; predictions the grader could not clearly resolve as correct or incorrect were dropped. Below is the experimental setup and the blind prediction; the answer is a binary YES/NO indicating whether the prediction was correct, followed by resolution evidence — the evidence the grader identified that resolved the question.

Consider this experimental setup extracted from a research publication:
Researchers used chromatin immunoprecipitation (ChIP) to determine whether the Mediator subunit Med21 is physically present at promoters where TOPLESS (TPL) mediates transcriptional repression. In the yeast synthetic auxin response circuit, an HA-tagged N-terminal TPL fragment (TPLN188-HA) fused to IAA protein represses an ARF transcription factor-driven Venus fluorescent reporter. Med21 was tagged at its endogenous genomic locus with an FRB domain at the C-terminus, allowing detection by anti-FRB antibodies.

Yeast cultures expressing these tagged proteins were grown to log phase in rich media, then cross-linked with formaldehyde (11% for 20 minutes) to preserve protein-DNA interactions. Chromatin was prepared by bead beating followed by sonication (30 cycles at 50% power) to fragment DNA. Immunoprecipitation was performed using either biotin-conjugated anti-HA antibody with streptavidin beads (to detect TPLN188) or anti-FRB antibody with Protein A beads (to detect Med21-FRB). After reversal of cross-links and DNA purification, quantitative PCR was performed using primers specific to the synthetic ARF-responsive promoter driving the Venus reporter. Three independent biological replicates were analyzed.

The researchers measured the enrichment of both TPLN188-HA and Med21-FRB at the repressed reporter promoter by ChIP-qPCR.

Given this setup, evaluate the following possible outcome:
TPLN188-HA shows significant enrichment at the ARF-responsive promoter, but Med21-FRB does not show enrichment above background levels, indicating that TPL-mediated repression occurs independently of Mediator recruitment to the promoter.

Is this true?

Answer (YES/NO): NO